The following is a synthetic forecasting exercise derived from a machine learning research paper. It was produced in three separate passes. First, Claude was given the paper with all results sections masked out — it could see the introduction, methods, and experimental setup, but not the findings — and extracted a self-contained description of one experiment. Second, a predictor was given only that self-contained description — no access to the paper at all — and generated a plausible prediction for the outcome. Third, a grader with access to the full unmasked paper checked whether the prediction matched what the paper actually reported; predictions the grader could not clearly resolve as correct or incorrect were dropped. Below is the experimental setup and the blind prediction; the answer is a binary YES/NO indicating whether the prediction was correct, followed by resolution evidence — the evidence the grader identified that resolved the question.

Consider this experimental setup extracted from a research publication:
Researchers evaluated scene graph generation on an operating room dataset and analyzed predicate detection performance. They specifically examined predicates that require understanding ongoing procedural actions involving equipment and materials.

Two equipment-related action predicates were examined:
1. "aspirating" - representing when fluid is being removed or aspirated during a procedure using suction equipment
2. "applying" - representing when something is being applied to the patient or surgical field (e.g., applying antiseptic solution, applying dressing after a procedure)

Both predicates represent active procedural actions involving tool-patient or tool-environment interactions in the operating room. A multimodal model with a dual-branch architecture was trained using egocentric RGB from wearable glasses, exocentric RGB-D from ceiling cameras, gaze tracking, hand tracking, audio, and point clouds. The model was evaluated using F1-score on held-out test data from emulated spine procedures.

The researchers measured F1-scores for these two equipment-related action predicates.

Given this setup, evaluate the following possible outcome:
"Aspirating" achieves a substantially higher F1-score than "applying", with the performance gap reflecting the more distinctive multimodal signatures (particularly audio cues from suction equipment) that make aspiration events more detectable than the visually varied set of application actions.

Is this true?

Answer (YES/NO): NO